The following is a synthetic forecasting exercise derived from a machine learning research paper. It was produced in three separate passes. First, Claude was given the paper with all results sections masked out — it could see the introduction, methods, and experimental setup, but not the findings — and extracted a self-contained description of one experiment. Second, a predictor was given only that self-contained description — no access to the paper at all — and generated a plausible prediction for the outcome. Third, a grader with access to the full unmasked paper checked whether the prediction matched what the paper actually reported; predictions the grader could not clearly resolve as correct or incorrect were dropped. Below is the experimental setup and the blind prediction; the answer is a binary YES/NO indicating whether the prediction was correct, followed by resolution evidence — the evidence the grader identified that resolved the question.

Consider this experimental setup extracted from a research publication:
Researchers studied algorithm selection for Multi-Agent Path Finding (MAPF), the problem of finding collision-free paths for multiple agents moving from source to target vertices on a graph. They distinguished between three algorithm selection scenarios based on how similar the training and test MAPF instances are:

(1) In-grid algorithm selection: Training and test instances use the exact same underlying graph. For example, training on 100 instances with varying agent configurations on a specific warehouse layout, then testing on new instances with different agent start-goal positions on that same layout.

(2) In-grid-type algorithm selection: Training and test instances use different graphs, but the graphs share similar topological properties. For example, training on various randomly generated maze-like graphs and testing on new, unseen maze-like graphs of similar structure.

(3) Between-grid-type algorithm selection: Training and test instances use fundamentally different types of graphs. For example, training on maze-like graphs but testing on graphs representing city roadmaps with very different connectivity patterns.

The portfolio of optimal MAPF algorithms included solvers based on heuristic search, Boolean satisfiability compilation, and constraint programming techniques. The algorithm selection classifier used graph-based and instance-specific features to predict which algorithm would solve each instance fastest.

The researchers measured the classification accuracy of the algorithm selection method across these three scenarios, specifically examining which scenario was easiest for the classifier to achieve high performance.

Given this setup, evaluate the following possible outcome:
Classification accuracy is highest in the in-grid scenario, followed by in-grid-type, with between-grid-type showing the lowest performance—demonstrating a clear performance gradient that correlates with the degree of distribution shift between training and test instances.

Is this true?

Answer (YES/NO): YES